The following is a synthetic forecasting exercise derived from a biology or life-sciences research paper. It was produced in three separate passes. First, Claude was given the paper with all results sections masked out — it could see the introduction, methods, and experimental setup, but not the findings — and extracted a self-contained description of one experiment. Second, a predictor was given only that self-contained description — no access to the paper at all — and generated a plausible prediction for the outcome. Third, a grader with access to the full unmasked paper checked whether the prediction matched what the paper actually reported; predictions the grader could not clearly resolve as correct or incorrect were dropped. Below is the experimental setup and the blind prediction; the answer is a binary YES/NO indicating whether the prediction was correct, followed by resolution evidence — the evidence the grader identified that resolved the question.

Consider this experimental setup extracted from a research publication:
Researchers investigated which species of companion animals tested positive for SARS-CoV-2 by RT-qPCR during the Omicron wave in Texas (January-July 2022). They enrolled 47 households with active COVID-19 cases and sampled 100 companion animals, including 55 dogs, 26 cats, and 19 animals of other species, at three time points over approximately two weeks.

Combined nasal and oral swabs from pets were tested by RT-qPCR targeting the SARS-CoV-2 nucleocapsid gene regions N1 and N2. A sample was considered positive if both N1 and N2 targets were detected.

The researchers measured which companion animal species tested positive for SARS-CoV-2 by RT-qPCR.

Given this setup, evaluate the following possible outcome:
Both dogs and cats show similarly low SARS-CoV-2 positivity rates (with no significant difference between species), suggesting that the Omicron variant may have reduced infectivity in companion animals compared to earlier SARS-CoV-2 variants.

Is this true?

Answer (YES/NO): NO